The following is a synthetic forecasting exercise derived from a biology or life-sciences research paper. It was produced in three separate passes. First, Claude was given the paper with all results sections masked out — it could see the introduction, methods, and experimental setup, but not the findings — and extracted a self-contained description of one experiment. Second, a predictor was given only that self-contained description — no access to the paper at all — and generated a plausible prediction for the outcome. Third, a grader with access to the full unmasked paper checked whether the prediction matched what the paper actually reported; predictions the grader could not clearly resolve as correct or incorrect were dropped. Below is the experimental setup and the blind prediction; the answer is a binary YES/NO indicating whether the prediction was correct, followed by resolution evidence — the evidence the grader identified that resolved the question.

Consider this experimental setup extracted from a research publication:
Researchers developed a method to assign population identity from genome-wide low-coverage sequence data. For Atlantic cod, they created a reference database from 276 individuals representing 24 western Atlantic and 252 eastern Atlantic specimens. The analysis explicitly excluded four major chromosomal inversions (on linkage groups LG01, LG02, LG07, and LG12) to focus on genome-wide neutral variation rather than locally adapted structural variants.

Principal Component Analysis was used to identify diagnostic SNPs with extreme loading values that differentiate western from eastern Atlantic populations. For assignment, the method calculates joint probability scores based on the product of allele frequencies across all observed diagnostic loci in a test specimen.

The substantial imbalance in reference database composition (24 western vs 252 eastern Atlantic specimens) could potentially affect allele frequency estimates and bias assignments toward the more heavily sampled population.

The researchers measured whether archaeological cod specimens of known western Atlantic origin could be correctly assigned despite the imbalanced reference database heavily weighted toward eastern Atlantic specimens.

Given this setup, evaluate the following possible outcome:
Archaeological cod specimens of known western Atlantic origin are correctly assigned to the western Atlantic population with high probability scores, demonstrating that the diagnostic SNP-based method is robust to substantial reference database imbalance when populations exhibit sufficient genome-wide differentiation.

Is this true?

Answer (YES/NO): YES